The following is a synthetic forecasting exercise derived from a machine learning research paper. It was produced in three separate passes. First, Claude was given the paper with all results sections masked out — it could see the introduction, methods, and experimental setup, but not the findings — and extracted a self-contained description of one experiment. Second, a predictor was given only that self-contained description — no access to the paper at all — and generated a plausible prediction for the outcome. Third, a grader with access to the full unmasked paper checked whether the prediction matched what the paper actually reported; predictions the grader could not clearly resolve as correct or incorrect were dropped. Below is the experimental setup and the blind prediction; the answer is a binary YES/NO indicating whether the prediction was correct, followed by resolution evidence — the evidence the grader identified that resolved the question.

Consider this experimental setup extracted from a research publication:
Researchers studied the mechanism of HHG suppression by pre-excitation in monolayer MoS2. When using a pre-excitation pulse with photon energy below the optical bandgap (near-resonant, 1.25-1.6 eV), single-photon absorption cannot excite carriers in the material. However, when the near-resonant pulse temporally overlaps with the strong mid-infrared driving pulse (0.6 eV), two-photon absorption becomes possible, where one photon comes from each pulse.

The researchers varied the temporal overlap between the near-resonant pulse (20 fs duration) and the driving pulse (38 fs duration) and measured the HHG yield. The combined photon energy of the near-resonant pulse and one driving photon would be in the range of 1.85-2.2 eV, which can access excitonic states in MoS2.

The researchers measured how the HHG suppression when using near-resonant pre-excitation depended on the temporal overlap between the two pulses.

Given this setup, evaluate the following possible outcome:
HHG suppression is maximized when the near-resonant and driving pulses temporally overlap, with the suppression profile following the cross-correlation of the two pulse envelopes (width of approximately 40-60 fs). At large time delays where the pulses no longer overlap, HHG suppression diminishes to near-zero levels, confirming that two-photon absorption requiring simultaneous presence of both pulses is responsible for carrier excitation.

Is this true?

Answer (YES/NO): NO